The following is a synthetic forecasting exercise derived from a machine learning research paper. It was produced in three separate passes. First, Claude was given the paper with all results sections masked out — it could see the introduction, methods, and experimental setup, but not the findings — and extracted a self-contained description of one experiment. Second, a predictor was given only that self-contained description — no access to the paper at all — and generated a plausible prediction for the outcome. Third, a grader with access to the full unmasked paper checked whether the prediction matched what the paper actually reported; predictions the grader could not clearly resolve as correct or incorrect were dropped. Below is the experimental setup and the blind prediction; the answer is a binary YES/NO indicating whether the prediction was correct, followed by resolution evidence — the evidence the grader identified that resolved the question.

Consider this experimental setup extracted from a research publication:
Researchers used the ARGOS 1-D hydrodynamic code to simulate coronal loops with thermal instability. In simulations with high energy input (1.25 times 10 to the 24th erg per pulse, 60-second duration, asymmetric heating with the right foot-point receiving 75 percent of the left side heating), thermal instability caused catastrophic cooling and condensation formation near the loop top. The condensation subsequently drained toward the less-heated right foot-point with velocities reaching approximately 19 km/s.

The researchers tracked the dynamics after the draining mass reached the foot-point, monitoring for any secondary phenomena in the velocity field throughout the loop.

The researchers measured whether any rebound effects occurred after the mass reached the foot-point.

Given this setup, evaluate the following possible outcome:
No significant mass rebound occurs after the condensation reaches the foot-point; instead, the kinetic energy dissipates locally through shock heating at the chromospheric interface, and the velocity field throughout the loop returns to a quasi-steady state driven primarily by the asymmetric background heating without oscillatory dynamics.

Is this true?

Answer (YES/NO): NO